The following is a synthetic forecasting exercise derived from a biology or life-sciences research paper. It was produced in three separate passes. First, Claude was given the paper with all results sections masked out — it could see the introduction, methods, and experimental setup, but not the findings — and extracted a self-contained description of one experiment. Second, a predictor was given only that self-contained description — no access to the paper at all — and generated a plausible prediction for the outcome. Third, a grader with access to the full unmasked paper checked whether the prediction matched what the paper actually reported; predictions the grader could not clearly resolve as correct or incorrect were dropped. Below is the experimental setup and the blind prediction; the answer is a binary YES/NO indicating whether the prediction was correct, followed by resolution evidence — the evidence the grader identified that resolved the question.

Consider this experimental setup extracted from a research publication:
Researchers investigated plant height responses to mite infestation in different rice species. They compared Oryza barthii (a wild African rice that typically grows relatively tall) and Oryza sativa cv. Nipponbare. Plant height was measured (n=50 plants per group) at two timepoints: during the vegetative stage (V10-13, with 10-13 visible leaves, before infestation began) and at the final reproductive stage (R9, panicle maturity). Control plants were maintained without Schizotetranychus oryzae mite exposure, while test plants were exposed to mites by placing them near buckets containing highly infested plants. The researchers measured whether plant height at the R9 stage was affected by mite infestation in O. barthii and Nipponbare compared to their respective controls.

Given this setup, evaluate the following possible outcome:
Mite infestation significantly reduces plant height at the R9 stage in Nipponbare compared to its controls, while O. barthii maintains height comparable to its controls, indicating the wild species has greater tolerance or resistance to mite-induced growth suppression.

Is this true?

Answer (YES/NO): NO